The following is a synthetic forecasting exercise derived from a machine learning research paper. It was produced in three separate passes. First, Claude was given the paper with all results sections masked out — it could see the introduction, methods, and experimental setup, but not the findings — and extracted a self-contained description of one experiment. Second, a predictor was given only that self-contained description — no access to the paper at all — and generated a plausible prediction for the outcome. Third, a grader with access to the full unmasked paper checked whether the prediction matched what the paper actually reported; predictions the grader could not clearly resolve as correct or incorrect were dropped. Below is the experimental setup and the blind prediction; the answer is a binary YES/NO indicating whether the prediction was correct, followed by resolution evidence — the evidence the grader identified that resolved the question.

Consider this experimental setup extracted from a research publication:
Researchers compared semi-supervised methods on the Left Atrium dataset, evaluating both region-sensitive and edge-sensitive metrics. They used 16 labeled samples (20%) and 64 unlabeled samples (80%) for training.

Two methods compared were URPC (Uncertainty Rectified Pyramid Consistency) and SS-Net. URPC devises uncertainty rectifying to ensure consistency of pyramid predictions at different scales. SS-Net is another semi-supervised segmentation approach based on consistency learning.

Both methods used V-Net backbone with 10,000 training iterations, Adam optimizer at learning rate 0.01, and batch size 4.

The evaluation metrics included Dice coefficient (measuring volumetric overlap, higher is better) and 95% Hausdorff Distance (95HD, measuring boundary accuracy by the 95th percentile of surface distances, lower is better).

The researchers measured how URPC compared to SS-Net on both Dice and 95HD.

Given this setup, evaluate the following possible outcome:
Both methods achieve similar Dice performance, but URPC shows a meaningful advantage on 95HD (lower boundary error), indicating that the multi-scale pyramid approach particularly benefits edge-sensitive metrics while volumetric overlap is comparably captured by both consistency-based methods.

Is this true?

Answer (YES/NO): NO